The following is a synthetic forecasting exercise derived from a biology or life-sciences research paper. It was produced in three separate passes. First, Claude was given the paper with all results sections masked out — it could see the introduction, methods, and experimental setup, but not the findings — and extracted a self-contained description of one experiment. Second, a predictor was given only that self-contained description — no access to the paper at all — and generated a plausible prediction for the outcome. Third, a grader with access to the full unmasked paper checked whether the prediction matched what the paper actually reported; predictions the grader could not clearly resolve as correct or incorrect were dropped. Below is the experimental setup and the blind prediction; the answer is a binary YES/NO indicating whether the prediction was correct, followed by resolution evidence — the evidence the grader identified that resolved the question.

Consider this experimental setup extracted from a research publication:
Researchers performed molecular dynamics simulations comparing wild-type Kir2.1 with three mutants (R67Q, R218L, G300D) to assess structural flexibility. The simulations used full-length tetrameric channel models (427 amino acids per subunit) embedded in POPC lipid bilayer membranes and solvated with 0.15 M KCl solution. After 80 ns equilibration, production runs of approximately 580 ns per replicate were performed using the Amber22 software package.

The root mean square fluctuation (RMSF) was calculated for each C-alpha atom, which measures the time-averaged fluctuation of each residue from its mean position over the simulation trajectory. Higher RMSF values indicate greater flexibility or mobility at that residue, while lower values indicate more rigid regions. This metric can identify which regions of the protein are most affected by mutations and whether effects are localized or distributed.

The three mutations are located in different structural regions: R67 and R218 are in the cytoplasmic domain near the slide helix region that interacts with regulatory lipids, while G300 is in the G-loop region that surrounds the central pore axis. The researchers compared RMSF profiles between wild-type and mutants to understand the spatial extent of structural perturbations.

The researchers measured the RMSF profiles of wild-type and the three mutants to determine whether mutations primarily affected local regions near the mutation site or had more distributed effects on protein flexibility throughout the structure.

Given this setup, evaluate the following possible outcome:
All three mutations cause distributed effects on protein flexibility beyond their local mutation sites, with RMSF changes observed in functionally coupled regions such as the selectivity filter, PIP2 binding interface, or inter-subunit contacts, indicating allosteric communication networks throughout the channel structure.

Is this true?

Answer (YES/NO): NO